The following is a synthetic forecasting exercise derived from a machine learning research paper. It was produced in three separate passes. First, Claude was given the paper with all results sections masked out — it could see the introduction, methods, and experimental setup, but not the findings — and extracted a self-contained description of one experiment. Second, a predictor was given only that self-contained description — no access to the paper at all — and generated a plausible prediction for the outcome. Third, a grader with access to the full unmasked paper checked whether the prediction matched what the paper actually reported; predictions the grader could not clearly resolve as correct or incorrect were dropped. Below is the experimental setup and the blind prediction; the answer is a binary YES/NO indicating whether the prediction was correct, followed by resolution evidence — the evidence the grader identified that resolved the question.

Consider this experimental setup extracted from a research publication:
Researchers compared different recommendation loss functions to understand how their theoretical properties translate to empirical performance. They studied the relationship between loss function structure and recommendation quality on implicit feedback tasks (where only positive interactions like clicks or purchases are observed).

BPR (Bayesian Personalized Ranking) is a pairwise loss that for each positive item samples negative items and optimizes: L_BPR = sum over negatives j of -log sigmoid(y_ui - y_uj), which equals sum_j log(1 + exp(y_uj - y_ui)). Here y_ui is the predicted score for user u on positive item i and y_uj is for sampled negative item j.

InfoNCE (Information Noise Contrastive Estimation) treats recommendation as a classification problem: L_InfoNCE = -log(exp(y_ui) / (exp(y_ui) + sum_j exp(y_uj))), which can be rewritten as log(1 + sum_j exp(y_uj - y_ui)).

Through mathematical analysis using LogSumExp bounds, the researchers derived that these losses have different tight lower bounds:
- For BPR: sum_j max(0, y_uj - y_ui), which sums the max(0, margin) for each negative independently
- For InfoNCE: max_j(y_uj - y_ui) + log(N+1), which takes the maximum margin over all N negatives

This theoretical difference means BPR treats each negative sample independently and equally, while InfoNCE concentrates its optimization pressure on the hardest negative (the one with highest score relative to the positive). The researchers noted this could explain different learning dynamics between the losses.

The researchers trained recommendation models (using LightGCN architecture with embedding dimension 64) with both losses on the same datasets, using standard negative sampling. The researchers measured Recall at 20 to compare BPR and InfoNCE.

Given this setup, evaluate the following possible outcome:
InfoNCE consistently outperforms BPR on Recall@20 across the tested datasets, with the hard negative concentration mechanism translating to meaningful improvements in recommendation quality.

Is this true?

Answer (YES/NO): YES